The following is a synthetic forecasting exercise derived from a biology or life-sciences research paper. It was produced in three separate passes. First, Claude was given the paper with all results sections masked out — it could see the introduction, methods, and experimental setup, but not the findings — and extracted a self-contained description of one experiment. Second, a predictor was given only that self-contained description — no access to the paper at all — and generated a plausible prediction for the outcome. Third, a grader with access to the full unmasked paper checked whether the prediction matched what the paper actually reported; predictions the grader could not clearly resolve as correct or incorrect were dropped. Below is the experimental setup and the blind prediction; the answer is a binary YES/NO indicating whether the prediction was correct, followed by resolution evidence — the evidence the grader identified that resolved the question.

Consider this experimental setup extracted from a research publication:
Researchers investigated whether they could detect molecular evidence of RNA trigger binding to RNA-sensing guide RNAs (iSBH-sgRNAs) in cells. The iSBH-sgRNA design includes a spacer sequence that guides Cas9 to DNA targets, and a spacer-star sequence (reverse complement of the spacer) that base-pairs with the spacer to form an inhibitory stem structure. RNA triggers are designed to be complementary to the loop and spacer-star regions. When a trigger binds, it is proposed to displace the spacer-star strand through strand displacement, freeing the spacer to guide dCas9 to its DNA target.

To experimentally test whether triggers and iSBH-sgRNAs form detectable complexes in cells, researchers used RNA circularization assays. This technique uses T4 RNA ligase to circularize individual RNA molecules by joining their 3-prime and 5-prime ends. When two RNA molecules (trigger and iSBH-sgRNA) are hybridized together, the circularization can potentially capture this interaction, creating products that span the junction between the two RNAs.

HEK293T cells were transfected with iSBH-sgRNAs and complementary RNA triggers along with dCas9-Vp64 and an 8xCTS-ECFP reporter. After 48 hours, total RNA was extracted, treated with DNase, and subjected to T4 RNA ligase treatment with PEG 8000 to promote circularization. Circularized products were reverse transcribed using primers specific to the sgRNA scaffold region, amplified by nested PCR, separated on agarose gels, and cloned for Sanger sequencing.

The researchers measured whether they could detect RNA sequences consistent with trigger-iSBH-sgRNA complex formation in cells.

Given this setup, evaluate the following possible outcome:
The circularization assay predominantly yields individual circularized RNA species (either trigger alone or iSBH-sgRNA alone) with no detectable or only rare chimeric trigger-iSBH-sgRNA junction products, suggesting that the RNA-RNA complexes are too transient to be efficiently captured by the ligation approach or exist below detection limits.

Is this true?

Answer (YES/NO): NO